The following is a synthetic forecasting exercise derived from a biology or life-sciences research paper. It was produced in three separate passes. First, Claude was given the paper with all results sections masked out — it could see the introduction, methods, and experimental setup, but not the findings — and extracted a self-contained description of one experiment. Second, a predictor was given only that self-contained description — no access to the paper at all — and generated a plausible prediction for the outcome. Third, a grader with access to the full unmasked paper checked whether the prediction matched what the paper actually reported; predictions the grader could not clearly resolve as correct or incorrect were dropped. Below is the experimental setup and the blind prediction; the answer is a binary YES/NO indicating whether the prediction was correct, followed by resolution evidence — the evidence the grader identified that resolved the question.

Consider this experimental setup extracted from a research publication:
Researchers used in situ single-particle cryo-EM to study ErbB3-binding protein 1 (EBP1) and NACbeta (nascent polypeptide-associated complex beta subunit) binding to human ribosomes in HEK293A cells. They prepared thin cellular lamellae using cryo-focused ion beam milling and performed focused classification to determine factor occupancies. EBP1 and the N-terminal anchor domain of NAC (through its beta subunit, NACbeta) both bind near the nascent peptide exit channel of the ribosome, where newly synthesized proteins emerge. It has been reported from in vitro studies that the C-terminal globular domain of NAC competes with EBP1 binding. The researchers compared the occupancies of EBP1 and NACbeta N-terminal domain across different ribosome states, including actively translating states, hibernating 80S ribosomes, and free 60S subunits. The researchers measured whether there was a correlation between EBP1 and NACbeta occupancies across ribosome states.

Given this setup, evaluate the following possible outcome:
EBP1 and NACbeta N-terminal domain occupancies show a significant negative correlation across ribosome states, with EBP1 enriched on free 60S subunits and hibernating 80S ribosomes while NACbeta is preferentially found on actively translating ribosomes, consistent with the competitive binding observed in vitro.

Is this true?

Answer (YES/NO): NO